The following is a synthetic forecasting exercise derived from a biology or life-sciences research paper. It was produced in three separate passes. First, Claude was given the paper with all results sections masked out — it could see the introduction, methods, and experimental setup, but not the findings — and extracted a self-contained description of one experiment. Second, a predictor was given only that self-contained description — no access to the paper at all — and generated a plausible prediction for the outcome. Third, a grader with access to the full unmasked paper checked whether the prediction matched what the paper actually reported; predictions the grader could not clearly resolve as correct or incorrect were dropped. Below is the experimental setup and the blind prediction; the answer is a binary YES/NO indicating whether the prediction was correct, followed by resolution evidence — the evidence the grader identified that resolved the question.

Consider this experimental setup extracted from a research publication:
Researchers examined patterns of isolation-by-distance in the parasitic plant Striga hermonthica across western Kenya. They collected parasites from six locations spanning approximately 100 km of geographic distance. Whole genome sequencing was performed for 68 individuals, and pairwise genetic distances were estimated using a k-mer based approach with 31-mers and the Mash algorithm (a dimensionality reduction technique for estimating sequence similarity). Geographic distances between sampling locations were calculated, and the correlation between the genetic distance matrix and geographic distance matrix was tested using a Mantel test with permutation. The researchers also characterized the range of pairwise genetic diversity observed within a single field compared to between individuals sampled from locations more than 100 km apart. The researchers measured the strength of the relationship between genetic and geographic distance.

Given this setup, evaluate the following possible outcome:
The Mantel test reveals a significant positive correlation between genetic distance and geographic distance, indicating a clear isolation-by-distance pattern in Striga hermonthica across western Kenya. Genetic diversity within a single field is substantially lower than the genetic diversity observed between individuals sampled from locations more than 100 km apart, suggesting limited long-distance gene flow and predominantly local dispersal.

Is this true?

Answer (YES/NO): NO